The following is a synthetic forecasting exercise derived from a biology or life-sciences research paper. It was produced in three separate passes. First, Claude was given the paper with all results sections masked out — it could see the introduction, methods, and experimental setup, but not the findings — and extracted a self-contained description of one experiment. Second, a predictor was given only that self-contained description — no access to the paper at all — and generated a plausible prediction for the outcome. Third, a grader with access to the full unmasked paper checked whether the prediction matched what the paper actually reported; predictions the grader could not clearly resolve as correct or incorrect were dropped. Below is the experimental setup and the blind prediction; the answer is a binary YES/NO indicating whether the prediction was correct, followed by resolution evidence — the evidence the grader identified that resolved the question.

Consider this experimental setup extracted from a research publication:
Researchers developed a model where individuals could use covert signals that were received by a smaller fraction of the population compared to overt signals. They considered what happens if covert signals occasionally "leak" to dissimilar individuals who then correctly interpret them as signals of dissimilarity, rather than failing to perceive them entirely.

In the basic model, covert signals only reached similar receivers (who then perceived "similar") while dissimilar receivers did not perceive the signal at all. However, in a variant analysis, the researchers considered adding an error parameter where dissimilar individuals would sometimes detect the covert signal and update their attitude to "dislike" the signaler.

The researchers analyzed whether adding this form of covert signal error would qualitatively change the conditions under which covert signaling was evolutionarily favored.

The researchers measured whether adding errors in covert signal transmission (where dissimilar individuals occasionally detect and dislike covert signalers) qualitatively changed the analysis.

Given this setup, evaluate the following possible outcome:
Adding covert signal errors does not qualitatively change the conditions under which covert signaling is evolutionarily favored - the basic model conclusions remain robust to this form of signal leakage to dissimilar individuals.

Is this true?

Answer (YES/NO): YES